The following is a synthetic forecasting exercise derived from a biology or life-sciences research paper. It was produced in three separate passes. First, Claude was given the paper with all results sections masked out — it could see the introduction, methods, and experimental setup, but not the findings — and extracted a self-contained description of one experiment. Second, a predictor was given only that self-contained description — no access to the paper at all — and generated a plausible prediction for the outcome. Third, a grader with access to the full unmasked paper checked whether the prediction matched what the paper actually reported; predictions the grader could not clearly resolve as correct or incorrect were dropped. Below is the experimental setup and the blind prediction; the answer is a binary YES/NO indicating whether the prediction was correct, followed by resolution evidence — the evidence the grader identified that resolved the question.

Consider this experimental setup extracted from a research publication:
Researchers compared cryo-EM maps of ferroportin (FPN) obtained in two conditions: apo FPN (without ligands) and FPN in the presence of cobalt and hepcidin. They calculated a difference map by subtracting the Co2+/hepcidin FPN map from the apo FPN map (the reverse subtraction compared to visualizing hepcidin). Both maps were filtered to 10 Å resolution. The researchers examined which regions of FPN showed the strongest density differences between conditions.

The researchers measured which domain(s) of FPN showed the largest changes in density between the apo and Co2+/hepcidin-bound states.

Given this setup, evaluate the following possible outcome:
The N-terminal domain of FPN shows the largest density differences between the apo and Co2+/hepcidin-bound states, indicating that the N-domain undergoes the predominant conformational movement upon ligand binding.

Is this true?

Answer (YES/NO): NO